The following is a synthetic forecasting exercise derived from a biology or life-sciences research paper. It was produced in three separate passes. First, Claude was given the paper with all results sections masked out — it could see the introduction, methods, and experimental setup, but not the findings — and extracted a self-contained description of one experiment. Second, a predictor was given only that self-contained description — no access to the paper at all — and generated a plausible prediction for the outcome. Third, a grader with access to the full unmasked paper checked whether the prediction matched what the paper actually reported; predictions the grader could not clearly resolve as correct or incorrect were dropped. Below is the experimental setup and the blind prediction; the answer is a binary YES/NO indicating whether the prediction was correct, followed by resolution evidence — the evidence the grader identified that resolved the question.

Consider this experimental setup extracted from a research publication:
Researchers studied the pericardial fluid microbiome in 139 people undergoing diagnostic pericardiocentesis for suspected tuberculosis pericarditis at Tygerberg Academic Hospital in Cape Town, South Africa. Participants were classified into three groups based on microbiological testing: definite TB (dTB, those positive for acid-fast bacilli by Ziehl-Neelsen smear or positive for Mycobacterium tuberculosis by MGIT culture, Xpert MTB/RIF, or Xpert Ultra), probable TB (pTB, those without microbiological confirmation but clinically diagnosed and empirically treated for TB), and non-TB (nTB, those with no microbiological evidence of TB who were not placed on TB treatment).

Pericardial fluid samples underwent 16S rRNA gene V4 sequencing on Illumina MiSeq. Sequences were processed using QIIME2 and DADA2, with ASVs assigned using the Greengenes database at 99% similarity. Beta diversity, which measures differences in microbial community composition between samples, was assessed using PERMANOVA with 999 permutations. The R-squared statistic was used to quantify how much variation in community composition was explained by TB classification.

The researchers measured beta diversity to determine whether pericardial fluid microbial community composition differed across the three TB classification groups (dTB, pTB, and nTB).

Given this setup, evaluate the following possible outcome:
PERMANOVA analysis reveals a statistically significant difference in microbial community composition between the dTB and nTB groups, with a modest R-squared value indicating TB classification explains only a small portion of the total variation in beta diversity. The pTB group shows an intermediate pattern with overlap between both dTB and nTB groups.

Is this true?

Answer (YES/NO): NO